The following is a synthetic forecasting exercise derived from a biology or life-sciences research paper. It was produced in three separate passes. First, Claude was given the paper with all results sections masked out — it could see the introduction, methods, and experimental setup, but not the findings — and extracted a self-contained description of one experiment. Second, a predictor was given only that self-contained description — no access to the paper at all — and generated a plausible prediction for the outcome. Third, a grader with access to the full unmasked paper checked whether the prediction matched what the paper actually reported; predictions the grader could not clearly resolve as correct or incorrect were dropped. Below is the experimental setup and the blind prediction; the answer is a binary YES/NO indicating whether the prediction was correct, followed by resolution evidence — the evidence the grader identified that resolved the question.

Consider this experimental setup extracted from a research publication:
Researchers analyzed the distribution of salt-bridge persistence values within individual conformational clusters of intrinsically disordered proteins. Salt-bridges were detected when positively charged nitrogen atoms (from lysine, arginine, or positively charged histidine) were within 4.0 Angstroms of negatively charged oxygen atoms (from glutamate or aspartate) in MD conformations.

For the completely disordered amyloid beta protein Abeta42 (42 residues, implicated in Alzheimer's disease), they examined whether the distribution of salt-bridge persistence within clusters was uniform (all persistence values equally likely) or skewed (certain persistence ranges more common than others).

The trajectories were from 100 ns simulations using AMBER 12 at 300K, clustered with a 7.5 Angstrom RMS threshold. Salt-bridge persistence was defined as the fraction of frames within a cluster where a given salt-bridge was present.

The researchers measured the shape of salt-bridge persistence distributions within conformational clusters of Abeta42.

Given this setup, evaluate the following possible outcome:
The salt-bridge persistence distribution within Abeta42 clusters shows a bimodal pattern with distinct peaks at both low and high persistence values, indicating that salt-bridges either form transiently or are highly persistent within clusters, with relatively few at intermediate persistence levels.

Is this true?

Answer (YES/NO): NO